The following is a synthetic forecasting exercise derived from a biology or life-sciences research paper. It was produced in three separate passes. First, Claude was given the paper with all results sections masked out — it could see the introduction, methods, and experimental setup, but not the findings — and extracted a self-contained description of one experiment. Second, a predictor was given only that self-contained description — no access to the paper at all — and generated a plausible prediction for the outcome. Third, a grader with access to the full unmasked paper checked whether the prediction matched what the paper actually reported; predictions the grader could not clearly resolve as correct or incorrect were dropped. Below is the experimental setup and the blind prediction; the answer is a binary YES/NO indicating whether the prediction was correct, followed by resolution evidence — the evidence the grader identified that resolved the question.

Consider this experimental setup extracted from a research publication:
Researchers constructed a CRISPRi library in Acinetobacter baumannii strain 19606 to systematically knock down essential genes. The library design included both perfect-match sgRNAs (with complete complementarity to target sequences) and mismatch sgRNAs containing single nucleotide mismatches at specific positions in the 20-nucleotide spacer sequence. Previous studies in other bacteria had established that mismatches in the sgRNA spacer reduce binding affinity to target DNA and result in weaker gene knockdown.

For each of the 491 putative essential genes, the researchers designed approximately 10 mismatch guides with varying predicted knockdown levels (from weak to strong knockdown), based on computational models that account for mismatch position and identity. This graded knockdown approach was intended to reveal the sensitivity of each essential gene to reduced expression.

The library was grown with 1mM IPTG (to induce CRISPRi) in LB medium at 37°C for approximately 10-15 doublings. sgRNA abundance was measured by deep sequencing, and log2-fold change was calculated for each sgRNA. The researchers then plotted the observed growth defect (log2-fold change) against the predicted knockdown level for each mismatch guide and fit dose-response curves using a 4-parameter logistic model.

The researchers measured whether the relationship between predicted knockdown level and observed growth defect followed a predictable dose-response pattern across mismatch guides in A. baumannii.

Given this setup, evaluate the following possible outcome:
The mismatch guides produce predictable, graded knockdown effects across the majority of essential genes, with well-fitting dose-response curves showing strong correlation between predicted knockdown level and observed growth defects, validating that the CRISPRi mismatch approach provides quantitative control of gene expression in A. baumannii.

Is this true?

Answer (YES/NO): YES